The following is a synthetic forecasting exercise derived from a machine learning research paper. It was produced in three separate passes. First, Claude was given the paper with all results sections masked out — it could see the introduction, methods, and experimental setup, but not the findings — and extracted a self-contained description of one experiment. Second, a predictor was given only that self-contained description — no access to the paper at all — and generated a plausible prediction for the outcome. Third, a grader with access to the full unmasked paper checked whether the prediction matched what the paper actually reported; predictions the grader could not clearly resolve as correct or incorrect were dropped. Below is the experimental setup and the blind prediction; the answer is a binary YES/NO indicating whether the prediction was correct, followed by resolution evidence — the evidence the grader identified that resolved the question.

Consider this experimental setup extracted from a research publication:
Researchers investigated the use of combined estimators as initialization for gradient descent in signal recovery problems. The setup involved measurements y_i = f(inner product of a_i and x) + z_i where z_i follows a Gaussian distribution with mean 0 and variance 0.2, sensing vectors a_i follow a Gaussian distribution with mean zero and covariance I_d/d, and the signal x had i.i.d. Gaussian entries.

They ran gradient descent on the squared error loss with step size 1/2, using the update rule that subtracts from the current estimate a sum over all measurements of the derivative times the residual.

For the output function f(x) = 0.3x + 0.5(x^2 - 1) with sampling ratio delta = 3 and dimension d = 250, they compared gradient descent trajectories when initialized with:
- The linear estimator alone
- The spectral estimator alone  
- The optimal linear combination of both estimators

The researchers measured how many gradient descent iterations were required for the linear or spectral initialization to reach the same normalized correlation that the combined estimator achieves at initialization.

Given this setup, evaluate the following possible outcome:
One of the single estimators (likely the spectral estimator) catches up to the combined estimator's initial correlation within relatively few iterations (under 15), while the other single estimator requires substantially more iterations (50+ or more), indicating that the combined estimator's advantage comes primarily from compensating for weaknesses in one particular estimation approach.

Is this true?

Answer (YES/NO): NO